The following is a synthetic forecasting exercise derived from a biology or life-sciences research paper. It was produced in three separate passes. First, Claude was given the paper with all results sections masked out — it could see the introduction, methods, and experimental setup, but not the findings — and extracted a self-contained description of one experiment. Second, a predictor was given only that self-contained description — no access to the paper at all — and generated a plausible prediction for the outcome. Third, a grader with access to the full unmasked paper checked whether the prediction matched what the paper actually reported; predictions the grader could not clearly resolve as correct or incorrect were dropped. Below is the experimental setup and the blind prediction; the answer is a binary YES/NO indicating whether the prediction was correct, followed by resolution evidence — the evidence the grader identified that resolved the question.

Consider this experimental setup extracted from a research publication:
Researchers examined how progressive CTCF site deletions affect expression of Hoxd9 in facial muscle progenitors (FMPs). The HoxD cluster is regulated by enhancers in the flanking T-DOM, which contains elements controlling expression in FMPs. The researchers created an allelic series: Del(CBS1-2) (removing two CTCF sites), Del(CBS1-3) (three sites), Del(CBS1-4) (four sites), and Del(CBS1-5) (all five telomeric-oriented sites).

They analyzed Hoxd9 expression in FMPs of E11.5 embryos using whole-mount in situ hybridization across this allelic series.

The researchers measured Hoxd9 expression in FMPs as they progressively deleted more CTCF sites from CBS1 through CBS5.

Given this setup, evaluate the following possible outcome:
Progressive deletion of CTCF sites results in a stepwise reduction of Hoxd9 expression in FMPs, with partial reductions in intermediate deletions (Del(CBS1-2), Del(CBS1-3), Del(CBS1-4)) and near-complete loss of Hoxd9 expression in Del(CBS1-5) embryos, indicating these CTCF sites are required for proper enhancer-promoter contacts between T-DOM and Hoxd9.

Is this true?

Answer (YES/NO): NO